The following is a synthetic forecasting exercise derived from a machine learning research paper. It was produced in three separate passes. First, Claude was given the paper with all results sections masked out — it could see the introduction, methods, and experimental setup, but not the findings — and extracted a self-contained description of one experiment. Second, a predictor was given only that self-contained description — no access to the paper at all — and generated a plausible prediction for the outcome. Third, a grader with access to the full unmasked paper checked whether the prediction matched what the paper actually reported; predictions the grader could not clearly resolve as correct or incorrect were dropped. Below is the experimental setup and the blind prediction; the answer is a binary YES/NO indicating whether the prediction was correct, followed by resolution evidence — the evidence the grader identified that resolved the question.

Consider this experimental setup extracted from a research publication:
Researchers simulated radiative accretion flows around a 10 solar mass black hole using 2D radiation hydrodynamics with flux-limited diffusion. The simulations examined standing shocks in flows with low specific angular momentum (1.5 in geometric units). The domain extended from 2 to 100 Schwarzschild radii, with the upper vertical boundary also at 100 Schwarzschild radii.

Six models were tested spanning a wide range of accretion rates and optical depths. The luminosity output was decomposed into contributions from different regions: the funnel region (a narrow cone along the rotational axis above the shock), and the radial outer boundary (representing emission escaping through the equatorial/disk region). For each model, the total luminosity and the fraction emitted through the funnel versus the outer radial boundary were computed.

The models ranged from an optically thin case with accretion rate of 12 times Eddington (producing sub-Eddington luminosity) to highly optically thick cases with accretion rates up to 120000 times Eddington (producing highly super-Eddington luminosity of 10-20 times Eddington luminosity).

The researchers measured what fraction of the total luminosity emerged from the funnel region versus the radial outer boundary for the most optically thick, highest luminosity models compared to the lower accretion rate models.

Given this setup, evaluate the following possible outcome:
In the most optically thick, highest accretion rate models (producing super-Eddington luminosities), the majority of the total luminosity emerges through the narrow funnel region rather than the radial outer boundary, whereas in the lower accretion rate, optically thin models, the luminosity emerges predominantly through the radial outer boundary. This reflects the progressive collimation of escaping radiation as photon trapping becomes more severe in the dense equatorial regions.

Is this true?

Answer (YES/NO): NO